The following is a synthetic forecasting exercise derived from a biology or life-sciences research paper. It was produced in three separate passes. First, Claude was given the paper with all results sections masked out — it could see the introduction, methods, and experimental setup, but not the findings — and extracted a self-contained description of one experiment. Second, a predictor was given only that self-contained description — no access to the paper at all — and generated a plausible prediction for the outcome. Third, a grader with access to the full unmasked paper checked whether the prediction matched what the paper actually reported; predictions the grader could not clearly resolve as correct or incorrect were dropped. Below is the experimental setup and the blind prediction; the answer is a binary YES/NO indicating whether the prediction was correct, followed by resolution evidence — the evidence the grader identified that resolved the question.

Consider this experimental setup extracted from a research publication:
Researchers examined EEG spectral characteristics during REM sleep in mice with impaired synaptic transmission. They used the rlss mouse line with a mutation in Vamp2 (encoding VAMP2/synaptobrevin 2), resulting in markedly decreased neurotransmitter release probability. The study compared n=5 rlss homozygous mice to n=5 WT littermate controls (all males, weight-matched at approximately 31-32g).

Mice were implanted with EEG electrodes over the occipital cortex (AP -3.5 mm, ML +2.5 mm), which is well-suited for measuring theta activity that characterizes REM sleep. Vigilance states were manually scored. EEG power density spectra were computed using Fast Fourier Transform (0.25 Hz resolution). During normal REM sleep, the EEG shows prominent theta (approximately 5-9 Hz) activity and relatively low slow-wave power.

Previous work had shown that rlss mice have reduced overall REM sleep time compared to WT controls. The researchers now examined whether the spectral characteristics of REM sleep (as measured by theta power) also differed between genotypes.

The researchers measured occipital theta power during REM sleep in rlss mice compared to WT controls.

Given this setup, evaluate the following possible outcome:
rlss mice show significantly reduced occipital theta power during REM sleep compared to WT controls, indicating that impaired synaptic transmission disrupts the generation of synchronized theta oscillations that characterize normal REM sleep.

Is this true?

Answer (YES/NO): YES